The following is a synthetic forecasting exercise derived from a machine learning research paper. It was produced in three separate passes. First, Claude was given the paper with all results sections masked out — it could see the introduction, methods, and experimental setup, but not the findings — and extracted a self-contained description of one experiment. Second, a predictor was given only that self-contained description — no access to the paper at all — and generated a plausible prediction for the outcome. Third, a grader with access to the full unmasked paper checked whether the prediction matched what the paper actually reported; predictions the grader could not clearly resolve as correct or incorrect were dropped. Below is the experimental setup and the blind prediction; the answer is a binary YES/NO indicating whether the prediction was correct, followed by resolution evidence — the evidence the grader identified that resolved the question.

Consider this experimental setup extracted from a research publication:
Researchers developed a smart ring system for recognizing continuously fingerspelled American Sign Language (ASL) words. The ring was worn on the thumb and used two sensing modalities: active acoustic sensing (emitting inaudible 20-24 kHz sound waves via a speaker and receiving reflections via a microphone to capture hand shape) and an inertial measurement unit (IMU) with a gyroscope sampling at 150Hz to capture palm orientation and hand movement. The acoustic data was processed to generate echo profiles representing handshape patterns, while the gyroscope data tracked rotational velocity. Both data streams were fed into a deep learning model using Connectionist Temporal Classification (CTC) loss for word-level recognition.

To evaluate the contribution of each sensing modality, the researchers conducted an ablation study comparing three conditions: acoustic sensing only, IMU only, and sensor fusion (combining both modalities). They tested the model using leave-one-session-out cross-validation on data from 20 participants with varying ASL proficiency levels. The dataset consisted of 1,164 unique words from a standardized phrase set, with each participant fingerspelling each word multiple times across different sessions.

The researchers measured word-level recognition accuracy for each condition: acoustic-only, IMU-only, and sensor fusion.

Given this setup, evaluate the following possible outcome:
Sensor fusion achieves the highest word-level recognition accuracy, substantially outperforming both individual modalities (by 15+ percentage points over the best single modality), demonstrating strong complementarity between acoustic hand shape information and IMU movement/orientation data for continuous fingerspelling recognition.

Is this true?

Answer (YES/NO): NO